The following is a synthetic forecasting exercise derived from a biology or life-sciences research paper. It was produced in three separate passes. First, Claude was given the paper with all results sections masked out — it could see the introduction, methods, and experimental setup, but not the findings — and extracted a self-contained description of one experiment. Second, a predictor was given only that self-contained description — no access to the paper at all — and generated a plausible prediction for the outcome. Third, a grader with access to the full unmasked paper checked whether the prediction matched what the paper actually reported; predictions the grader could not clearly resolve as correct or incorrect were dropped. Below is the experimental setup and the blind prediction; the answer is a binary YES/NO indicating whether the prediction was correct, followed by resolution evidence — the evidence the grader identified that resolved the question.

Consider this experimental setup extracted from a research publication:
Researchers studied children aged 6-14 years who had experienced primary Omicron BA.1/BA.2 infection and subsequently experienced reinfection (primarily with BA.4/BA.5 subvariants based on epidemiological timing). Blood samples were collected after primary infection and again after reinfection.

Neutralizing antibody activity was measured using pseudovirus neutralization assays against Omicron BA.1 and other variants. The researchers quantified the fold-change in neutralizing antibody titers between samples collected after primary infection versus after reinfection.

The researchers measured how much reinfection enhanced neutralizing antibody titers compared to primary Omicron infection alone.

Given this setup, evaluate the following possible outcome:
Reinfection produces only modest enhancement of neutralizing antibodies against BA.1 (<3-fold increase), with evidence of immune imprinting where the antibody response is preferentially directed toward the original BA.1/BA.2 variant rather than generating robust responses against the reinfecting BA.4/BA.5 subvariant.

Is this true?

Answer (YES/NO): NO